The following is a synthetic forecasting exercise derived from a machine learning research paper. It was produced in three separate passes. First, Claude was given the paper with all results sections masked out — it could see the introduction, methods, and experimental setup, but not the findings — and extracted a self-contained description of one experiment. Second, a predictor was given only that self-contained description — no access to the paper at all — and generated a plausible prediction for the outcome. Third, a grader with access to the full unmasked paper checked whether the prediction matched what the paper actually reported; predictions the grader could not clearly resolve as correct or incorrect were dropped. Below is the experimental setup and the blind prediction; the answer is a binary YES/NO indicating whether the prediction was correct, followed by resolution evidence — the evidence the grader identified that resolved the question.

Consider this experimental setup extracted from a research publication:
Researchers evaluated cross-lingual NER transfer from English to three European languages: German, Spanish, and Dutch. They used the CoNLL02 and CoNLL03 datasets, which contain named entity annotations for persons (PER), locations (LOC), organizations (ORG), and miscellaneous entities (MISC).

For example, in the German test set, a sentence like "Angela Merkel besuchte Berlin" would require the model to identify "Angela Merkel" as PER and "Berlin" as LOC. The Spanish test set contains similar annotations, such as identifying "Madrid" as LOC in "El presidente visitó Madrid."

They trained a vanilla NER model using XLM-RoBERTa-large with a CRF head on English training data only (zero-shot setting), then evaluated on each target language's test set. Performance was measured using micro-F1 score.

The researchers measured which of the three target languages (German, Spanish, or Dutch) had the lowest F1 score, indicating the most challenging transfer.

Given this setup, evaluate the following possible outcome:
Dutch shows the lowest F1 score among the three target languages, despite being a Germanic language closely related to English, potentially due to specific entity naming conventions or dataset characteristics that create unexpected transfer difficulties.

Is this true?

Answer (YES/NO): NO